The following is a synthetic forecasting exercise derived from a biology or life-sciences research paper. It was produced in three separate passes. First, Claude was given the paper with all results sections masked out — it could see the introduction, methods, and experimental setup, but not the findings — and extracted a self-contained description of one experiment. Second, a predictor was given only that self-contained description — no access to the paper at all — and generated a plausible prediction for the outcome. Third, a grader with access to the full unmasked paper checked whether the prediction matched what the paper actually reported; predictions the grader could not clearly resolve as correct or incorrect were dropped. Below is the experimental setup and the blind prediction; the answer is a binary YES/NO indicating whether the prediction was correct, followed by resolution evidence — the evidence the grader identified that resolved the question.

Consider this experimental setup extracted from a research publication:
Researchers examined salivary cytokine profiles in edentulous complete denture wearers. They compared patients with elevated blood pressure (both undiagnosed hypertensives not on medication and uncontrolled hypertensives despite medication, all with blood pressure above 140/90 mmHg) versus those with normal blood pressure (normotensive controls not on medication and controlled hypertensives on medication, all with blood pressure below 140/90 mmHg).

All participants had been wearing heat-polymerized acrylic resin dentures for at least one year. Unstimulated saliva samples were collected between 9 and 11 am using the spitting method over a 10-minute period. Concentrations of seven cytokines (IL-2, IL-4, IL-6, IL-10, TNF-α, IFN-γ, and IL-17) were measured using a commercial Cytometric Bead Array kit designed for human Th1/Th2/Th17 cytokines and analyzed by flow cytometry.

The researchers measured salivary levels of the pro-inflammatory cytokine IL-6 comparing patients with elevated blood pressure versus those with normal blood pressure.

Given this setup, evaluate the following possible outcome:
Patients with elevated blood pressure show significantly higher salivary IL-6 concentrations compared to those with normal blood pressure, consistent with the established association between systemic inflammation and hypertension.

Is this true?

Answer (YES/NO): NO